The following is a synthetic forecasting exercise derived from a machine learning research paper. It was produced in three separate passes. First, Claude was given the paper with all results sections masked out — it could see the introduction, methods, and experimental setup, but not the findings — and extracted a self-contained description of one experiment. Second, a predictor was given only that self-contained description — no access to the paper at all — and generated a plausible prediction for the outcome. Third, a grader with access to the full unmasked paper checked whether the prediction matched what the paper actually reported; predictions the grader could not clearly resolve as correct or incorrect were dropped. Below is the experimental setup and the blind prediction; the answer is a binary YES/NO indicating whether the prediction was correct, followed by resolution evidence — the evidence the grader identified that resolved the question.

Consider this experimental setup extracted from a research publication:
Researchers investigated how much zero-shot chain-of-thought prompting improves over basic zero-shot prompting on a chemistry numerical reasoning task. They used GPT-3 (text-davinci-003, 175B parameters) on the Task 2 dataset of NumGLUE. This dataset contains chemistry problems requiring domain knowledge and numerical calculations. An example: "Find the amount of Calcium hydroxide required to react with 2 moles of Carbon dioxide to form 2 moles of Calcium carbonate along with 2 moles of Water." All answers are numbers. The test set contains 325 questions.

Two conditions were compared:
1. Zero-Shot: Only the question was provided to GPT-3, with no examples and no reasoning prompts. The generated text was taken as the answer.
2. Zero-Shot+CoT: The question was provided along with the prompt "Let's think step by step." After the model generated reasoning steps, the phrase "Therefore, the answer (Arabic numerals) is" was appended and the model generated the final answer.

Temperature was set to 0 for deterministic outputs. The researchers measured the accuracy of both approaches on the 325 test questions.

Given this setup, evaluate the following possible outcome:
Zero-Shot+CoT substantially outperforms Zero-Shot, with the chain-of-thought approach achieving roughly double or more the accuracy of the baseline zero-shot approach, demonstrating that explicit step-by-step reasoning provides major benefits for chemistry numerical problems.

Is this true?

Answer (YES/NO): YES